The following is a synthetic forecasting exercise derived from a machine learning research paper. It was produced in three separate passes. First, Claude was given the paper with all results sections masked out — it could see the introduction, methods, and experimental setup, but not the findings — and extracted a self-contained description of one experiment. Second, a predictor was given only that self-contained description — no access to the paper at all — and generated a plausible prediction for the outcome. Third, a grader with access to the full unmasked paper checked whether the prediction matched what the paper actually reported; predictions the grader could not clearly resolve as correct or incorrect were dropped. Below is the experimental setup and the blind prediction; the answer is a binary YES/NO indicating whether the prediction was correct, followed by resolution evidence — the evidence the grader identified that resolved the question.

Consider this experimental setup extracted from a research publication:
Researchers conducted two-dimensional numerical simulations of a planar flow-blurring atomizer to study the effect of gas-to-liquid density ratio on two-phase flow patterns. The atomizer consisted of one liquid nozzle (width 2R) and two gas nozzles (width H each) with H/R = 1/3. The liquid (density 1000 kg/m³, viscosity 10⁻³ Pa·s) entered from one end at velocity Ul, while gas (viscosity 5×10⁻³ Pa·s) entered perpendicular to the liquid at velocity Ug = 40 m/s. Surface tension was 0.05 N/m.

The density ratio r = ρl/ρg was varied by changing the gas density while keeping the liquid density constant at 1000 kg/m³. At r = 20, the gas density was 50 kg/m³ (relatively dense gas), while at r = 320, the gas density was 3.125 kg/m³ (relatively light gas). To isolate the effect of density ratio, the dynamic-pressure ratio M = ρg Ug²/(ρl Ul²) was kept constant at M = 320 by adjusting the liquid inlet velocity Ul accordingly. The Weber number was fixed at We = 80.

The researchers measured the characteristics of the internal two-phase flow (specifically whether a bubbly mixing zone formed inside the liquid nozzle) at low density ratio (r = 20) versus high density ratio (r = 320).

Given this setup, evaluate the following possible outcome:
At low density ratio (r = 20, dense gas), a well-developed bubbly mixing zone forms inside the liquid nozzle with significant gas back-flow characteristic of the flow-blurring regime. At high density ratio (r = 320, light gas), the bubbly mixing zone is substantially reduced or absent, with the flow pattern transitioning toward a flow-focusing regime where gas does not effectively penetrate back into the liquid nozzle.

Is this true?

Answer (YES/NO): NO